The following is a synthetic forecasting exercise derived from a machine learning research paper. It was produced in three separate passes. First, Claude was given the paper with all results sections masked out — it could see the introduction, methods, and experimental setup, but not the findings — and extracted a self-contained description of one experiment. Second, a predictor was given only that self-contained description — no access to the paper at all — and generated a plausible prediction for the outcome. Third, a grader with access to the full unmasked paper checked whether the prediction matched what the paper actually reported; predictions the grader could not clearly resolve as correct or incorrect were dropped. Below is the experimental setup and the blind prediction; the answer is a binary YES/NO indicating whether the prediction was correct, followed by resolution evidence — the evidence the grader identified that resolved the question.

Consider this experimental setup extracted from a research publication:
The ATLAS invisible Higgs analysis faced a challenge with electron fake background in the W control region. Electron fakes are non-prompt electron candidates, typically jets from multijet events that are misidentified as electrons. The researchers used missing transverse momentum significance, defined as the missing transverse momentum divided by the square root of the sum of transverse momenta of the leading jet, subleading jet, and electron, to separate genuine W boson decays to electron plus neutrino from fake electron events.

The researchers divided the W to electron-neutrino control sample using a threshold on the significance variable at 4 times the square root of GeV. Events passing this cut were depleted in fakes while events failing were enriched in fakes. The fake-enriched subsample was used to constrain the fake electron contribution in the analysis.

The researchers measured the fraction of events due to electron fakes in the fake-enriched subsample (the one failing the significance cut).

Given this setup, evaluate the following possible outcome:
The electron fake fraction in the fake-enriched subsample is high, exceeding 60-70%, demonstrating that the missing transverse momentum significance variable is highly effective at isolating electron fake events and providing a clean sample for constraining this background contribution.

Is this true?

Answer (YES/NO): NO